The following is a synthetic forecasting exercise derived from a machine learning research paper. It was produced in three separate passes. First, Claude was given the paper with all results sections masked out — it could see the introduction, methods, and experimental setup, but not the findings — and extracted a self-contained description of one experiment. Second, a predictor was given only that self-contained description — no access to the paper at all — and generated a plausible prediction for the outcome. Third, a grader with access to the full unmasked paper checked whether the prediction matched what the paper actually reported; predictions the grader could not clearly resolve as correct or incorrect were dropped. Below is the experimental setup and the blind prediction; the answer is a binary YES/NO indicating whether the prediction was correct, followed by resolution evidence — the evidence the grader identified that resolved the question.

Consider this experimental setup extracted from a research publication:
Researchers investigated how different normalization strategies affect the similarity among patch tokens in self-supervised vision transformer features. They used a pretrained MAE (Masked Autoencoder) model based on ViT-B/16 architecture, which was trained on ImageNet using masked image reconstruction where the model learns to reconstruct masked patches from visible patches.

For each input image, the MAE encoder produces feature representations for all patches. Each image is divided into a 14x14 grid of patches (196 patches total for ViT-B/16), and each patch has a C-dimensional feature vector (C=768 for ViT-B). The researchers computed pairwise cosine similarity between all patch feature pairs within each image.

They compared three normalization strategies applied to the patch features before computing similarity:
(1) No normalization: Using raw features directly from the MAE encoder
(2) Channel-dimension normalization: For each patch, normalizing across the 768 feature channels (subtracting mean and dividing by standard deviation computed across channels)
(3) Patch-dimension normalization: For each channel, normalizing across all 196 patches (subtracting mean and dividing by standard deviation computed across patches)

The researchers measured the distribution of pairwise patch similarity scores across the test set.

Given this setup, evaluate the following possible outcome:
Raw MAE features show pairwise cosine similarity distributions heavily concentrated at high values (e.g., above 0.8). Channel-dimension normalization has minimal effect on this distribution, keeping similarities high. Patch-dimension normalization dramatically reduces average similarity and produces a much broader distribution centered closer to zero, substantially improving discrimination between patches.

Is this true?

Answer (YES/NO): NO